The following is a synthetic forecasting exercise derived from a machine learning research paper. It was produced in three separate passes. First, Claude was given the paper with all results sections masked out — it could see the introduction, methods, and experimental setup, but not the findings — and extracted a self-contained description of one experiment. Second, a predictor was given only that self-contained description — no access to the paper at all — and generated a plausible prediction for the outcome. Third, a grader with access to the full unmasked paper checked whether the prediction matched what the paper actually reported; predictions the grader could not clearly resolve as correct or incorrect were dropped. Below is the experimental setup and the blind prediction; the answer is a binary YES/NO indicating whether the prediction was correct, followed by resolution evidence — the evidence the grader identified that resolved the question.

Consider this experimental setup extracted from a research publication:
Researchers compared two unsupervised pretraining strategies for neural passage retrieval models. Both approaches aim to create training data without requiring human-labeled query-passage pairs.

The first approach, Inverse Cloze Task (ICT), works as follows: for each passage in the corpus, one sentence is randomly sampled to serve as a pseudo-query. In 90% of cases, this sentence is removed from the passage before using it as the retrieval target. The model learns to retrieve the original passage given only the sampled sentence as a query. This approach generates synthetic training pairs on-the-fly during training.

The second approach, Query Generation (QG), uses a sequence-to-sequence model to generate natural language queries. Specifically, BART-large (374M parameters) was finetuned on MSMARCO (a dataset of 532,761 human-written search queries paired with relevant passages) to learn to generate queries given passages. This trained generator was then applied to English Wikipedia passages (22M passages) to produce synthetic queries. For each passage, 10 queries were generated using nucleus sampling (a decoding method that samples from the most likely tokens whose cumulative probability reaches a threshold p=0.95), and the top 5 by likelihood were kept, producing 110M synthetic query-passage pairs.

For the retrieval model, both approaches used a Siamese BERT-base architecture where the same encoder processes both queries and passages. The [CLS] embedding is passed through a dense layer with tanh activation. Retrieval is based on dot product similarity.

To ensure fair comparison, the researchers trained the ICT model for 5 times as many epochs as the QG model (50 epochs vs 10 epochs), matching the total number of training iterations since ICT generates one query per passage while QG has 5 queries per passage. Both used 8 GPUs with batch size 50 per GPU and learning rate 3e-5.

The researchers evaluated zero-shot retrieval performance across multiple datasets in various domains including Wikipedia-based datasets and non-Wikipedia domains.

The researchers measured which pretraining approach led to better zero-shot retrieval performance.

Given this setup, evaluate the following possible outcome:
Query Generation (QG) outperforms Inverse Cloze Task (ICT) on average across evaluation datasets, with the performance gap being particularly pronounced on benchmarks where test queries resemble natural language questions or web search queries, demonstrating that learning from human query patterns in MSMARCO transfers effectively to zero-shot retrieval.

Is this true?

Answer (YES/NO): YES